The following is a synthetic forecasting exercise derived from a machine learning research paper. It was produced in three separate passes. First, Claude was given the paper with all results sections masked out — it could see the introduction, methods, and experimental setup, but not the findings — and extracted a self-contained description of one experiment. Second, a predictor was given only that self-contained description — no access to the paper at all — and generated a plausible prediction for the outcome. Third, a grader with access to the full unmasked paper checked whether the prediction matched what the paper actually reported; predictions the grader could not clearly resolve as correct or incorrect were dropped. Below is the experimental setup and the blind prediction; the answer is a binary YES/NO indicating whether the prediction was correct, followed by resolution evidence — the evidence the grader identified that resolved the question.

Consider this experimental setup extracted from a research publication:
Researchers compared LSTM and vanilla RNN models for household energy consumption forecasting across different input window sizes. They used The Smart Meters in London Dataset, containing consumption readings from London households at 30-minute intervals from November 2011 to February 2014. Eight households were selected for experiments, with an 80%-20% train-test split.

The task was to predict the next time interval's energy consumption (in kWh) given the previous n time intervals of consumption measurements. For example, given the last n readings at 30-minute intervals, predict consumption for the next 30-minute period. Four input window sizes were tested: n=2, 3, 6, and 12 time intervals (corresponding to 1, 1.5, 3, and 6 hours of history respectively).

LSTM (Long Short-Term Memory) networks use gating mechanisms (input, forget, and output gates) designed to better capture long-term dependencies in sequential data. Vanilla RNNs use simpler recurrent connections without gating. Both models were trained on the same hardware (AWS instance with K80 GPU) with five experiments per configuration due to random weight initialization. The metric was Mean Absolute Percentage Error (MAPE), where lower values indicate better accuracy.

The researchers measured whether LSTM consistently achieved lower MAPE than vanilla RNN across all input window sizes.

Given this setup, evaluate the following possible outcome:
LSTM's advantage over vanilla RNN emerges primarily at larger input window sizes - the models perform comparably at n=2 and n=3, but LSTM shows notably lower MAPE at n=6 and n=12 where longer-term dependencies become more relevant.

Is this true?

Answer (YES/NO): NO